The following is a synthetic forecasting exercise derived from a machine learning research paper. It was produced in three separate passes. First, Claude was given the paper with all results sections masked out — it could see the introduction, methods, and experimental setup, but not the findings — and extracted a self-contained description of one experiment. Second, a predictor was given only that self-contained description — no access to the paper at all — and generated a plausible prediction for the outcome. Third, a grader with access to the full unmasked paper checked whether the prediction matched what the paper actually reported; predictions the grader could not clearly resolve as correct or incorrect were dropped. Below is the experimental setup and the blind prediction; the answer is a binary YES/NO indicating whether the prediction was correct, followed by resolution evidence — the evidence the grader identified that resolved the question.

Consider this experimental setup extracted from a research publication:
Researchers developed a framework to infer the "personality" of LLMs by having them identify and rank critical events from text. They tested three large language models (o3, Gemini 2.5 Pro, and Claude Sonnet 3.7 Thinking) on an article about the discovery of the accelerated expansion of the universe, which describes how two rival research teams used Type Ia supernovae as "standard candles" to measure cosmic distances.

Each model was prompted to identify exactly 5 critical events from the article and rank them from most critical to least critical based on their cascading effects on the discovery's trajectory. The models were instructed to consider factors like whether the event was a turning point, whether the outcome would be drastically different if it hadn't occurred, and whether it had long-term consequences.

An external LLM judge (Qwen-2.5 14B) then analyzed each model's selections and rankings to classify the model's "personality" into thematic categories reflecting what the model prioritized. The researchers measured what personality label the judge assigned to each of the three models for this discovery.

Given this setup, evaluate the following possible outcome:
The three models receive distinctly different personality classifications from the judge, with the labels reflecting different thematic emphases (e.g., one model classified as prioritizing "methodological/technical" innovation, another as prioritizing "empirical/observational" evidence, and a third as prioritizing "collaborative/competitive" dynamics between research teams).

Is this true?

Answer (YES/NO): YES